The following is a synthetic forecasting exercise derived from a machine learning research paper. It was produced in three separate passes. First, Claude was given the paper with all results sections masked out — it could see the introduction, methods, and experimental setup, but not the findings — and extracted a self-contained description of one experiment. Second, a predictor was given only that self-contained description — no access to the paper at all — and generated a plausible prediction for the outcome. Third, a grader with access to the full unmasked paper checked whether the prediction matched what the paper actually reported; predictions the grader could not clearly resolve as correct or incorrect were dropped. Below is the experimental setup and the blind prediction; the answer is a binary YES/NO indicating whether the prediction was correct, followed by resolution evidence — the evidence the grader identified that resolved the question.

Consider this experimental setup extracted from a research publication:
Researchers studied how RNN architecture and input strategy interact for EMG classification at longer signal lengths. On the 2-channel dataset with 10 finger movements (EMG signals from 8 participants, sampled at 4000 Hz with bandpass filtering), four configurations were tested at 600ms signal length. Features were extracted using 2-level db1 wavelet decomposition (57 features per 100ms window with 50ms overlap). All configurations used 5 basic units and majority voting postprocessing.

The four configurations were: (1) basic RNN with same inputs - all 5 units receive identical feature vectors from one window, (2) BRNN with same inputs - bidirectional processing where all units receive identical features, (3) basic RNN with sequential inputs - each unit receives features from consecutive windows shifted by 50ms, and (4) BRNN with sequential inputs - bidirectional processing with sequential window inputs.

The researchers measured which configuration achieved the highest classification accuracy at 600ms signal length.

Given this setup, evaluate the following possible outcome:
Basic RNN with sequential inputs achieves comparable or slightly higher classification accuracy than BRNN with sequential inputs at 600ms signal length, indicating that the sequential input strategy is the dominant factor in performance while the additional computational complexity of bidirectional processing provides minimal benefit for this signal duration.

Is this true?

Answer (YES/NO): NO